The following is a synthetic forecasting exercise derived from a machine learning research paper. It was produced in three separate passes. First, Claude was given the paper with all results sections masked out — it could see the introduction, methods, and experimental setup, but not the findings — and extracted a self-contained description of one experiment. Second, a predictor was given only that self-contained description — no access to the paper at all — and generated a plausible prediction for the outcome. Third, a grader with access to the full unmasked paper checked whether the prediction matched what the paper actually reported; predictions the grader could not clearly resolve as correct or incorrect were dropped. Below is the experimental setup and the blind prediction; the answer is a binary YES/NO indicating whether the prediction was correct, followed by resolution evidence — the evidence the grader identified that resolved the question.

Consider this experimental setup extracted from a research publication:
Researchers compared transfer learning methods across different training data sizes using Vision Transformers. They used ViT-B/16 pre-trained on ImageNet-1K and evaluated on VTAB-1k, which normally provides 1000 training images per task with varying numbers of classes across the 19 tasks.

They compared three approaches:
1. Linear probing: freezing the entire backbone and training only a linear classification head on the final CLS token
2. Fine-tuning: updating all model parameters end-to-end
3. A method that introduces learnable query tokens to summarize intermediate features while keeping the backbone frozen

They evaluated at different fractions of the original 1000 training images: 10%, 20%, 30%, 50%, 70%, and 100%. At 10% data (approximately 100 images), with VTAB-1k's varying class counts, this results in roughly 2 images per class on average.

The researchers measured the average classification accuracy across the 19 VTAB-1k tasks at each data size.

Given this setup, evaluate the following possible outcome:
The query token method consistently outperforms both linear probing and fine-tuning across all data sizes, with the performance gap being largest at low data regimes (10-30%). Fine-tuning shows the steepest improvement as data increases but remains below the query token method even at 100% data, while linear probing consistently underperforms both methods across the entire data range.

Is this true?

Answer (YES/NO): NO